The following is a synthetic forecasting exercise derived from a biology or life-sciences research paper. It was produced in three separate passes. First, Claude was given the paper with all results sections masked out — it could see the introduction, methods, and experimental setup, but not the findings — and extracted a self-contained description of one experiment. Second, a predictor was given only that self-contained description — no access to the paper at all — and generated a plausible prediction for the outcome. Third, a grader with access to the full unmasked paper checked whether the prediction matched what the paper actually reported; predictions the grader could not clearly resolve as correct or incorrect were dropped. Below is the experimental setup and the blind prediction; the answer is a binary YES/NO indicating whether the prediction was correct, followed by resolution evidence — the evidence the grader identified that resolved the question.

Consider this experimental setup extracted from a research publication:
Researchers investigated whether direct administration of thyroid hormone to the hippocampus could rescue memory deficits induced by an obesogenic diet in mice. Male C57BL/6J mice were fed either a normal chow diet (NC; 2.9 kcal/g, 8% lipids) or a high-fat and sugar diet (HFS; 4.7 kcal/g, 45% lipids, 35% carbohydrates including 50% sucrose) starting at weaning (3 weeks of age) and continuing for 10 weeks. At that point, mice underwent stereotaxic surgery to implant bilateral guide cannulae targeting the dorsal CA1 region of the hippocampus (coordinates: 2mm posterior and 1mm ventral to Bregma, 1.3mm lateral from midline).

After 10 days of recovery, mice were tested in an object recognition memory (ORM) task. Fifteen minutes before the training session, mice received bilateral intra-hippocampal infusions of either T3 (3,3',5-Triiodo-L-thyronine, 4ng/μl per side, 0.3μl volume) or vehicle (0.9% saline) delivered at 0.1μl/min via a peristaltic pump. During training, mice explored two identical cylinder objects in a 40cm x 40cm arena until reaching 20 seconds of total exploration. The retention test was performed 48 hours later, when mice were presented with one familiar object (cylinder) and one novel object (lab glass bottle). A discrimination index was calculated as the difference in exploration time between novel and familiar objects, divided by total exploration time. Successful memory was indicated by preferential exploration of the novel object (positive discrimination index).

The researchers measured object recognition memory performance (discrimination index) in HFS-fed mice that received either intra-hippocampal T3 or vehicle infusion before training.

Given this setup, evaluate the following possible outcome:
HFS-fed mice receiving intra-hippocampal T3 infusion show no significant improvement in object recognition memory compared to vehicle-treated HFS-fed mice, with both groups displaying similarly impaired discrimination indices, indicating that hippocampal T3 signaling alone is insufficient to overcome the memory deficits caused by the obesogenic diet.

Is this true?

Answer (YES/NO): NO